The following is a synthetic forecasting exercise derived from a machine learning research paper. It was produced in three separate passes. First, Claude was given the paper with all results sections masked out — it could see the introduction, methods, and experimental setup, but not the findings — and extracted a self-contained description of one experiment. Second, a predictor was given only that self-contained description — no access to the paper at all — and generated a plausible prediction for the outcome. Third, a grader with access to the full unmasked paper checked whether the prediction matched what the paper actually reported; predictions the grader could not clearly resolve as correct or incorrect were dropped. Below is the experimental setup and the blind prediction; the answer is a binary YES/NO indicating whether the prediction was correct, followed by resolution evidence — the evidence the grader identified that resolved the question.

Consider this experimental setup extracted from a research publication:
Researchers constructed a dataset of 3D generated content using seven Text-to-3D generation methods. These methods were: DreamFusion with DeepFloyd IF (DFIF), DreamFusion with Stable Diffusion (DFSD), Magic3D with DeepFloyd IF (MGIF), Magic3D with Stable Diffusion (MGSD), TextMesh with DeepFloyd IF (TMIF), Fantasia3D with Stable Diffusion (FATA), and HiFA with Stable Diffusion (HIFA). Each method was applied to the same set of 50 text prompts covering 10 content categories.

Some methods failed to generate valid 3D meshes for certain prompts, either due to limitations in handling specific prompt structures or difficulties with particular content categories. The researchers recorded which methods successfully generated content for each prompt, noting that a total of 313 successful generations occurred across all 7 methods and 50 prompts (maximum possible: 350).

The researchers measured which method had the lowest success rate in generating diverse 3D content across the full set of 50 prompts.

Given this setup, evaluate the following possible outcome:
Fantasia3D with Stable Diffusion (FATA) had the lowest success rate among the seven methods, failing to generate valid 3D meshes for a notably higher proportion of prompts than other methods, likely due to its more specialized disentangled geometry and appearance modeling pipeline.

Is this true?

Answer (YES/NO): NO